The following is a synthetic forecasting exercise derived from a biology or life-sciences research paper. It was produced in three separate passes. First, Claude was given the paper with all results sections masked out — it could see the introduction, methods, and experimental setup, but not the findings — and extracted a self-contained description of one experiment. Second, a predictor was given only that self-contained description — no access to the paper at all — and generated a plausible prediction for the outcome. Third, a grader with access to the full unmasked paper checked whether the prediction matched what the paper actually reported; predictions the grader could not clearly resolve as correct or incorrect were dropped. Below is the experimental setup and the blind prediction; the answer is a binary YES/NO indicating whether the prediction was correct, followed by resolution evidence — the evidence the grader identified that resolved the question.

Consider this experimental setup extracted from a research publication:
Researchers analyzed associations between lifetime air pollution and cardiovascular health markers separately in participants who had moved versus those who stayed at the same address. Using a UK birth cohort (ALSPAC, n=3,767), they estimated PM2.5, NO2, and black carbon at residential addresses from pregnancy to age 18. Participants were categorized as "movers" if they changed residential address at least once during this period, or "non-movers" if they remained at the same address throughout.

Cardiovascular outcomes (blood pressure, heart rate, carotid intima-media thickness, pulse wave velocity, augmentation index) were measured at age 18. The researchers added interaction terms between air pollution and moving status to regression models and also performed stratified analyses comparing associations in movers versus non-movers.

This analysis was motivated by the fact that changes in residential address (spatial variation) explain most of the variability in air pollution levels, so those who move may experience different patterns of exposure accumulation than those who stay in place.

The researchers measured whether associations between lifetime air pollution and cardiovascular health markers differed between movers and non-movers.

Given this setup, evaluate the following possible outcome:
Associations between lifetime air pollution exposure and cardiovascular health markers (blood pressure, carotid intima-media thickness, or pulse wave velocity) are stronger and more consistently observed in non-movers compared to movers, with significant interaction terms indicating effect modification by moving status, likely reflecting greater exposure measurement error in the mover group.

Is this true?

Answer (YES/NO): NO